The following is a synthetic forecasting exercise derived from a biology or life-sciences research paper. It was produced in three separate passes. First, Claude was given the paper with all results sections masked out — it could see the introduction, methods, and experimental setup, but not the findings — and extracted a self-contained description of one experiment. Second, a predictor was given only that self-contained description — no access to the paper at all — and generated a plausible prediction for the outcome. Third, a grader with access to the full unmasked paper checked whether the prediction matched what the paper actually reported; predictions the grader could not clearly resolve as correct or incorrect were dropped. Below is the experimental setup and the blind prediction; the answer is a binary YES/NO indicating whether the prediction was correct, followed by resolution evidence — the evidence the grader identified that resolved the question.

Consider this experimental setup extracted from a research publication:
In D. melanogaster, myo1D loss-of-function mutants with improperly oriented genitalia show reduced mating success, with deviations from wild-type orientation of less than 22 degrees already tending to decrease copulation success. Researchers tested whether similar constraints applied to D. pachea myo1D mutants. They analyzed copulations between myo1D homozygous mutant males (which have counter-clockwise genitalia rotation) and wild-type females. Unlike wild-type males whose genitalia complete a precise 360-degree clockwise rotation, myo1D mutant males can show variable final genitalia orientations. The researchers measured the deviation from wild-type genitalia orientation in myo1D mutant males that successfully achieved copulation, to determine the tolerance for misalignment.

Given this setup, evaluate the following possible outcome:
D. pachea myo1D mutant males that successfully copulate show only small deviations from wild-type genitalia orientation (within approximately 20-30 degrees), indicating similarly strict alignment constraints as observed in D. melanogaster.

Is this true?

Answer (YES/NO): YES